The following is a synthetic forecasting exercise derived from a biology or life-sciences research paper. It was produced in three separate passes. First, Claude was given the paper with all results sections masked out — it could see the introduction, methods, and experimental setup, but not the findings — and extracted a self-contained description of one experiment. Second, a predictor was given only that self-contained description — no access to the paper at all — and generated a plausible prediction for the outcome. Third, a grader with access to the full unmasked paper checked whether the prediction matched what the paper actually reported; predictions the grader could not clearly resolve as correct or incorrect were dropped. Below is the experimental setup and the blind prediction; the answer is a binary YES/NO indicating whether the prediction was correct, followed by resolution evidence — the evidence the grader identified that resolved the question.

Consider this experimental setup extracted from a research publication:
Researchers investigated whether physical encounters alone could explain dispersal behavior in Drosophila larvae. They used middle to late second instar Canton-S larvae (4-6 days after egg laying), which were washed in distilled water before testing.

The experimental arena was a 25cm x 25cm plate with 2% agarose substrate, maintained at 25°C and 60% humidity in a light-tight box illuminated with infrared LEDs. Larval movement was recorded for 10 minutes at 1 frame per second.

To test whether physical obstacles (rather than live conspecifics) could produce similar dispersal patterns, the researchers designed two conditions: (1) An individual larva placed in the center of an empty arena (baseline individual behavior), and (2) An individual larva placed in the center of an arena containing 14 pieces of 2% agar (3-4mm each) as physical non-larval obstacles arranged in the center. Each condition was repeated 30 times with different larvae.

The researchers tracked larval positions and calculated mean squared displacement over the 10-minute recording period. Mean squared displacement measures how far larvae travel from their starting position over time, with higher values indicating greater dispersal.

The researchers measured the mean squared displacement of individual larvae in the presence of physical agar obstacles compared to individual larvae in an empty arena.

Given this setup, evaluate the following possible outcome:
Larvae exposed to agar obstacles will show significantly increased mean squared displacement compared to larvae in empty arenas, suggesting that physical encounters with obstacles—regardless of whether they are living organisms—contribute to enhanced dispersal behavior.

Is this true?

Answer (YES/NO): NO